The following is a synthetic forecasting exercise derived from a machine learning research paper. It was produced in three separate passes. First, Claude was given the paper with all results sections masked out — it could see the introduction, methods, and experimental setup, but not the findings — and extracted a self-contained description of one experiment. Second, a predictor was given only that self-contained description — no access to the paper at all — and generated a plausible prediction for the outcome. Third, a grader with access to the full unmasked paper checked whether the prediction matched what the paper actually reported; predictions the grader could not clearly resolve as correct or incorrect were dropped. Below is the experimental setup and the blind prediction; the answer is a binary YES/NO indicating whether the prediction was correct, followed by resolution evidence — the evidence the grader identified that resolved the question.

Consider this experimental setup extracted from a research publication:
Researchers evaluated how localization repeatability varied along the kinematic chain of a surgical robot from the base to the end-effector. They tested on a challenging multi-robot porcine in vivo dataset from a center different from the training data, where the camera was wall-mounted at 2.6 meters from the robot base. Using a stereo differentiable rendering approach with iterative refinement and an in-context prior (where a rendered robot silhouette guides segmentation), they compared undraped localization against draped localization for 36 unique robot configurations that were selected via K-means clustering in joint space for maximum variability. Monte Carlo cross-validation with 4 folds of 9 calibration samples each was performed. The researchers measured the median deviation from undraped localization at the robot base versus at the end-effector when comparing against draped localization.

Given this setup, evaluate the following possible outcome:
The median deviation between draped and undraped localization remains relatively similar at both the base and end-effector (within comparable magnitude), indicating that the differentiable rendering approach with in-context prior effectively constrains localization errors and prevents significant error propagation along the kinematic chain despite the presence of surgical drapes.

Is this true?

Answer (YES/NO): NO